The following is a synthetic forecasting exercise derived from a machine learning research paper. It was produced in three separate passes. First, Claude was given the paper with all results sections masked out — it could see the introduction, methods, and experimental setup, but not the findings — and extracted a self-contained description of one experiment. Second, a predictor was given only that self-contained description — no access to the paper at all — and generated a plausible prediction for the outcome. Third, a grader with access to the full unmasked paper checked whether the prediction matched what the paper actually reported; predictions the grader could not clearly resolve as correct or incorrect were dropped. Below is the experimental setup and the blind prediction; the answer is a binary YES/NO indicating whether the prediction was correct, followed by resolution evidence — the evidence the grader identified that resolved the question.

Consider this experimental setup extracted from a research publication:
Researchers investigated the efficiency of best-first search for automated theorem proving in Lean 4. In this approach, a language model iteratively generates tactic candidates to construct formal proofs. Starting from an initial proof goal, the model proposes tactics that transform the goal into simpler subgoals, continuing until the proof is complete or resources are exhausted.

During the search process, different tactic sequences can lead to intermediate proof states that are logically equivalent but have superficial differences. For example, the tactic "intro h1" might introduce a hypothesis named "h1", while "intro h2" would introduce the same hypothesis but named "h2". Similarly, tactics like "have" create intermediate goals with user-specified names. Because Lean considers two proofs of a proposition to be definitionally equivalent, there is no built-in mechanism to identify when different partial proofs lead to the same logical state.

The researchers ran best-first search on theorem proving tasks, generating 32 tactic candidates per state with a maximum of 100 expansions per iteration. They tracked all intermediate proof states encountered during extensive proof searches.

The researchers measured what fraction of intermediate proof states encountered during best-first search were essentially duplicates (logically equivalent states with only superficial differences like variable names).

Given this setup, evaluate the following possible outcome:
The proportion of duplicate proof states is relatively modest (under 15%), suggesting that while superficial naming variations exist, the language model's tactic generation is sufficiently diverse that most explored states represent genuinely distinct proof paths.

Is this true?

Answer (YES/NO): NO